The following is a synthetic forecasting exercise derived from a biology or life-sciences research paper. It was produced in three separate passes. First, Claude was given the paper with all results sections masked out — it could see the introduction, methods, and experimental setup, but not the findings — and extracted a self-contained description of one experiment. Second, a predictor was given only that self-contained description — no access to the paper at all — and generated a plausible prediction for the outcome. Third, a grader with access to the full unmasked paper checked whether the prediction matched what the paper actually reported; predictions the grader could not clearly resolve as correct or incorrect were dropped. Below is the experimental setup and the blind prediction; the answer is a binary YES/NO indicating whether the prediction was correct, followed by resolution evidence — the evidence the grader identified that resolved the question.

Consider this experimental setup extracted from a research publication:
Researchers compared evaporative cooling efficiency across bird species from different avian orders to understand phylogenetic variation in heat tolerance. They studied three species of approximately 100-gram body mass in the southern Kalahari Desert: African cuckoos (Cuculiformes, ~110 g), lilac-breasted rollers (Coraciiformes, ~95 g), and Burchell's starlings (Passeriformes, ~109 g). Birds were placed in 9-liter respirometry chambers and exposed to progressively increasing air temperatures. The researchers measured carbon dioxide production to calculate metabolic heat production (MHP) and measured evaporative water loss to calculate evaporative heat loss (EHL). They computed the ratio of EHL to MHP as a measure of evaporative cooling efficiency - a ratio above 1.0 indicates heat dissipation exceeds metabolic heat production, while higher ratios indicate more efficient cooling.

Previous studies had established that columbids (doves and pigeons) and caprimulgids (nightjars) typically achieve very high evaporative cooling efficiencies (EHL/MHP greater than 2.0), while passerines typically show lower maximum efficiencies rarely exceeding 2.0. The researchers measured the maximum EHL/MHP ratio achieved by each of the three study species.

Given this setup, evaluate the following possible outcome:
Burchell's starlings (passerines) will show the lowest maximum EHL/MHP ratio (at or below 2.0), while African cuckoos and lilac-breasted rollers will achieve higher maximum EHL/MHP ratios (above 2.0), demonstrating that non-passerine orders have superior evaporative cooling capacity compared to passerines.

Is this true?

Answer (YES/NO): NO